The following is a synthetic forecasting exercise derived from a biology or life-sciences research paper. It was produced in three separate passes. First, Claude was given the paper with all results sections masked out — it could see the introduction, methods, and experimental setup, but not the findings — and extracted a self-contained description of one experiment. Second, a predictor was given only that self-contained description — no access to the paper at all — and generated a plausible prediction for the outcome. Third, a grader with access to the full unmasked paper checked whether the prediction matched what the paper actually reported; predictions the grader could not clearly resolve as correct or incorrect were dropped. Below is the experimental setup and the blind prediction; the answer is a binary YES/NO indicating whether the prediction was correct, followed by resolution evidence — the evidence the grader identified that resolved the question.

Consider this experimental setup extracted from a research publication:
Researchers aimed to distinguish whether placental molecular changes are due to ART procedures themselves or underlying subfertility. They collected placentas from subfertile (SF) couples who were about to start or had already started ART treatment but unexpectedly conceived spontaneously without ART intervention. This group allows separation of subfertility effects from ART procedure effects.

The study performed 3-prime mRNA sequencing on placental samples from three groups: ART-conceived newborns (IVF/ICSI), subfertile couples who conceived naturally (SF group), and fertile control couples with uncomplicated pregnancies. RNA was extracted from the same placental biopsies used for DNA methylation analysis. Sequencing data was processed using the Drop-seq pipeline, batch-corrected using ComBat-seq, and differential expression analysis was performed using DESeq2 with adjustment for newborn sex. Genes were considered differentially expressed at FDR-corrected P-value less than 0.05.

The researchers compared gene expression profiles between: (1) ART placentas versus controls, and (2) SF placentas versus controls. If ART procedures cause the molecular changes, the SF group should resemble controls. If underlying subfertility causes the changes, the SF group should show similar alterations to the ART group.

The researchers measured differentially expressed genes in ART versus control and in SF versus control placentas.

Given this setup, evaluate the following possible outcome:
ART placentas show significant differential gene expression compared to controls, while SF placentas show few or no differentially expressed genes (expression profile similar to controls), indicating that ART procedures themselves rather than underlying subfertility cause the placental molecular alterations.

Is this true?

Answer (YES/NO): NO